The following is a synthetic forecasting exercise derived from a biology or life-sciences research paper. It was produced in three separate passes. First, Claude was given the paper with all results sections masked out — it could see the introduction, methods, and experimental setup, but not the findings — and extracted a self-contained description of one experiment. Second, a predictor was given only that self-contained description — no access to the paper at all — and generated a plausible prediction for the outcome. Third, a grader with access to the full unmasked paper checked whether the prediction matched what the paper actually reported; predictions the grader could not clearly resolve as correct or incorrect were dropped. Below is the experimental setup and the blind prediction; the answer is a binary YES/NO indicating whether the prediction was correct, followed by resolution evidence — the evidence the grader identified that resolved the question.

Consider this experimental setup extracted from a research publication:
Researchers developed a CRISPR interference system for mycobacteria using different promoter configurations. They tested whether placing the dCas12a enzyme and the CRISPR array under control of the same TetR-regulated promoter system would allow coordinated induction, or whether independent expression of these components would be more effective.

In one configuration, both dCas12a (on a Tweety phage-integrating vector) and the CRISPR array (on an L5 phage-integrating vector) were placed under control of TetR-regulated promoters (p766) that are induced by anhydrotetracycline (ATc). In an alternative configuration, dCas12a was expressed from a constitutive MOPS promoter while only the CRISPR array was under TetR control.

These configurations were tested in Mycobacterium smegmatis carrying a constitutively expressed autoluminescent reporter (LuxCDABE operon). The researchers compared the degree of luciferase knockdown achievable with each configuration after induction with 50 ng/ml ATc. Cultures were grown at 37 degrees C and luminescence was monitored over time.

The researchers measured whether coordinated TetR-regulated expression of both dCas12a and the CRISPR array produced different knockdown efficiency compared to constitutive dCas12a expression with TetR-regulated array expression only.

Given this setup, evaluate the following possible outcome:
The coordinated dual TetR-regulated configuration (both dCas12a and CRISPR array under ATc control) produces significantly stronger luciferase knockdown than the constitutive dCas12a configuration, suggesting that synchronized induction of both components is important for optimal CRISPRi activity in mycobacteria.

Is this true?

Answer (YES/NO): NO